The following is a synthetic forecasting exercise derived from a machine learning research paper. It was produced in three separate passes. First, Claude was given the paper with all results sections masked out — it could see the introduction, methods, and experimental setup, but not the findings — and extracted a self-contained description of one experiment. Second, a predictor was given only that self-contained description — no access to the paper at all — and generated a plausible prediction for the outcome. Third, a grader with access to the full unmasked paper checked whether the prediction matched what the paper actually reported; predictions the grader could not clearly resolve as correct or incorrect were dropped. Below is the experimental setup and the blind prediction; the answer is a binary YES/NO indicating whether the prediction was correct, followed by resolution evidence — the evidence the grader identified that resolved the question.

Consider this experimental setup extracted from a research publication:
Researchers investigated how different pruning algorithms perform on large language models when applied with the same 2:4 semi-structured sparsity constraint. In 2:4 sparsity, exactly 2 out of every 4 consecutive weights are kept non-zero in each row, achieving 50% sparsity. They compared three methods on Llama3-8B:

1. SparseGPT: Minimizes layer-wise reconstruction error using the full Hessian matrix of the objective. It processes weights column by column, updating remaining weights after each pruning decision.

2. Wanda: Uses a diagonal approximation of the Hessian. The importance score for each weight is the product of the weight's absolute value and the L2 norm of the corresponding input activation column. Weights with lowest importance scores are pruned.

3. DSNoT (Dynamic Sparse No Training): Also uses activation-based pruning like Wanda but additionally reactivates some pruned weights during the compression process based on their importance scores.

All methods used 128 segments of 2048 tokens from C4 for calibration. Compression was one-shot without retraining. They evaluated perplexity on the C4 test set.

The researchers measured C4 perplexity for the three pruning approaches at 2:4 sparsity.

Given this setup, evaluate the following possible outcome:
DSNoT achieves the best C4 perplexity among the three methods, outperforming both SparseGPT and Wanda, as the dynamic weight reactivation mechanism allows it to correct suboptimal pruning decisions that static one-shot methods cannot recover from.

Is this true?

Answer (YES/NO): NO